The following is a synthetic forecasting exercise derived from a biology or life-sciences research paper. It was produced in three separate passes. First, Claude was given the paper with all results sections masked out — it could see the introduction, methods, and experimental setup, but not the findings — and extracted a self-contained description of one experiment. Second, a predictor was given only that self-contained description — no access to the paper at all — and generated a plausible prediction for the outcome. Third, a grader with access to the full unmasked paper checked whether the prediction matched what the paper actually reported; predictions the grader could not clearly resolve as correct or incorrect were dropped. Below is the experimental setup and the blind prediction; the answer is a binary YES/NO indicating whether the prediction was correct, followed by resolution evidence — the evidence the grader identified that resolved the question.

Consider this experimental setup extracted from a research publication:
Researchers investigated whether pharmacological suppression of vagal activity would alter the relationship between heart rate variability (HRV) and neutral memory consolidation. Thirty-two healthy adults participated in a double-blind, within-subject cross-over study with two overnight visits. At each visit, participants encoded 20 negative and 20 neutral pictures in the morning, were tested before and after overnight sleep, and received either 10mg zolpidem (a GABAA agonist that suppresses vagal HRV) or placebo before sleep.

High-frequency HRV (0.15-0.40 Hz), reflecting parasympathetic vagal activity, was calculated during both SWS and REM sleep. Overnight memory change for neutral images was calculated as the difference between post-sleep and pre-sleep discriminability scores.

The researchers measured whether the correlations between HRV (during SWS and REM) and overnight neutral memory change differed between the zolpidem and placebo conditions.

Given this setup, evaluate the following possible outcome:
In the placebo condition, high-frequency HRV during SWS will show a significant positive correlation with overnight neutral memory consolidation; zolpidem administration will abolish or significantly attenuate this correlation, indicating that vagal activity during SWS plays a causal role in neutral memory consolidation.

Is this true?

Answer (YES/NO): YES